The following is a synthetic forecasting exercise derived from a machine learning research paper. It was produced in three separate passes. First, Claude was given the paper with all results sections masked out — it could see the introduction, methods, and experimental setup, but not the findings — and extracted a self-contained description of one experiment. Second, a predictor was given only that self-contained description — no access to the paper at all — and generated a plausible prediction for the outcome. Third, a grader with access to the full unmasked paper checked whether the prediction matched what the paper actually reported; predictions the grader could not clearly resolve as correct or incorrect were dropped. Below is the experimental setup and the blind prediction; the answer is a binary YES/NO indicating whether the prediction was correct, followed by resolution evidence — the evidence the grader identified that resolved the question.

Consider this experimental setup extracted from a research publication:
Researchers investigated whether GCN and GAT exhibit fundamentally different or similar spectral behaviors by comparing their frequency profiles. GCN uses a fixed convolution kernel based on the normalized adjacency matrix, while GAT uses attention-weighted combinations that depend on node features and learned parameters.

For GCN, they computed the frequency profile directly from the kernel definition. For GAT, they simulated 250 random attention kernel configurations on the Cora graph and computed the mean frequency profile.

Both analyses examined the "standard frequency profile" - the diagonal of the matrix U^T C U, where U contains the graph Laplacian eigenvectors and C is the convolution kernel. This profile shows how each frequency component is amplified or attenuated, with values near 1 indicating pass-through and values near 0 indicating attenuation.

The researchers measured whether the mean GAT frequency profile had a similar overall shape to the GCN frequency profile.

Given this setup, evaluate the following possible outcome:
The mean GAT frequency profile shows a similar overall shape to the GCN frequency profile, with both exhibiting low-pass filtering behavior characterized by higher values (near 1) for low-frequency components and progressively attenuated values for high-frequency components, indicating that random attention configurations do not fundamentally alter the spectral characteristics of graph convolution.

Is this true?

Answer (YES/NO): YES